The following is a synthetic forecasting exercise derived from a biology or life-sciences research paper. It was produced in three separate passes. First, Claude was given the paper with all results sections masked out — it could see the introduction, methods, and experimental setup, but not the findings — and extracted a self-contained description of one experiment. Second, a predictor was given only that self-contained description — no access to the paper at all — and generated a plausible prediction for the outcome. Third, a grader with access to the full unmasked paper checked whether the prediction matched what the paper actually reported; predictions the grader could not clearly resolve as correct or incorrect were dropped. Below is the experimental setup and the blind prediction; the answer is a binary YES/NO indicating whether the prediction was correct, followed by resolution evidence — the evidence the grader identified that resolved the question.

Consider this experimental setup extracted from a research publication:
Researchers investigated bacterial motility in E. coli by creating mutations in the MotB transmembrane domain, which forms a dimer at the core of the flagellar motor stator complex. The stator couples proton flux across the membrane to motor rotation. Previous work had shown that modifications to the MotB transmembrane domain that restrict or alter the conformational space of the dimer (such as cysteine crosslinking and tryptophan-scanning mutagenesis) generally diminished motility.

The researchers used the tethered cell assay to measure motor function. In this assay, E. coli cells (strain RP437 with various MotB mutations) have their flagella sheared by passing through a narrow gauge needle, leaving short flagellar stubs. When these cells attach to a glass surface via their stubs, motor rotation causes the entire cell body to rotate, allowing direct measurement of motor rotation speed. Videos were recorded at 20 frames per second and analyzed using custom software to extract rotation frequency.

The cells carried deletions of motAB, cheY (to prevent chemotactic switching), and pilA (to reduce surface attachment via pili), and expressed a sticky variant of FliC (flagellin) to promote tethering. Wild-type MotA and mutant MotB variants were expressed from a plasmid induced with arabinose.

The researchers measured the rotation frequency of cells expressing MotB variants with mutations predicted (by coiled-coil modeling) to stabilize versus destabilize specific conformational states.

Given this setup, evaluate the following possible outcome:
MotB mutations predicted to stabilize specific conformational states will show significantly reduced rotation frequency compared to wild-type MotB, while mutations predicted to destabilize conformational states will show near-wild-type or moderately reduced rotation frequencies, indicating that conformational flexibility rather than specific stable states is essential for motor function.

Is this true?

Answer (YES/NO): NO